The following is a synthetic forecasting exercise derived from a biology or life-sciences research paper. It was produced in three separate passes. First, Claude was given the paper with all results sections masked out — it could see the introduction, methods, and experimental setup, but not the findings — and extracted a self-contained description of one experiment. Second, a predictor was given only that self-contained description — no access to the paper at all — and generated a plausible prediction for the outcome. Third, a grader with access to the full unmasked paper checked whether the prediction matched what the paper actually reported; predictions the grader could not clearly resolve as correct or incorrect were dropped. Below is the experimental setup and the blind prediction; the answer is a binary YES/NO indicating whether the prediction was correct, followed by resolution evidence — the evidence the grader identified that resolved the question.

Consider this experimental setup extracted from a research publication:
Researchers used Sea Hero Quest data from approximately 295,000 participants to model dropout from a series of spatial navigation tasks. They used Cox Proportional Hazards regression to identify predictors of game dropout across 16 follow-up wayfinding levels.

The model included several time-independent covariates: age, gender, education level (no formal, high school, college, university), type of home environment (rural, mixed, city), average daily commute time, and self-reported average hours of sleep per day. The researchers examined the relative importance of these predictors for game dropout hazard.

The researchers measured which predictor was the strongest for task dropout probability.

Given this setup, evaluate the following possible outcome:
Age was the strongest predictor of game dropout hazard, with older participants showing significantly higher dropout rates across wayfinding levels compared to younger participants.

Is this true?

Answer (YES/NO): NO